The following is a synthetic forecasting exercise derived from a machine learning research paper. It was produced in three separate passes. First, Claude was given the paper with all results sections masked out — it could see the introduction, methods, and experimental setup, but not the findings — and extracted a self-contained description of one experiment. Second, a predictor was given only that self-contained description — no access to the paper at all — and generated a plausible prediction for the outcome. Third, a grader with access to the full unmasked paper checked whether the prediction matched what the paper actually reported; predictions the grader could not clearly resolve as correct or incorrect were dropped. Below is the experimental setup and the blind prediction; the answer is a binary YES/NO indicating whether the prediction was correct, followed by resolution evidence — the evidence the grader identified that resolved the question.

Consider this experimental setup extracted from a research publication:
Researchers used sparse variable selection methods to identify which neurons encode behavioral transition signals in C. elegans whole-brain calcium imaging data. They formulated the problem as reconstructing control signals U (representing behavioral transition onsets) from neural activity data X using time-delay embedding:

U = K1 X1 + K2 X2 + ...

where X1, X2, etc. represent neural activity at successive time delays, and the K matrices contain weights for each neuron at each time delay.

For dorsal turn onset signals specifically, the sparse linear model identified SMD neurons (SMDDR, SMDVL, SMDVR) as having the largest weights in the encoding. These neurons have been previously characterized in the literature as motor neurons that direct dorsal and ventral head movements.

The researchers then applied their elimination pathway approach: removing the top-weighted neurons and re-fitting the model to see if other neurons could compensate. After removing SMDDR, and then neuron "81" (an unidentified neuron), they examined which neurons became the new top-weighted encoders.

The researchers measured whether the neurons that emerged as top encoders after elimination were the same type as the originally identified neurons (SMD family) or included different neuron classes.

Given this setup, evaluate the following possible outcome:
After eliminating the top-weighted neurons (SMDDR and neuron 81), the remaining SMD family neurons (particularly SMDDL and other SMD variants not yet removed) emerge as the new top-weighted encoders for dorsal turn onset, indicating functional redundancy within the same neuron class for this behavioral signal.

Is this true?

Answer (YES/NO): YES